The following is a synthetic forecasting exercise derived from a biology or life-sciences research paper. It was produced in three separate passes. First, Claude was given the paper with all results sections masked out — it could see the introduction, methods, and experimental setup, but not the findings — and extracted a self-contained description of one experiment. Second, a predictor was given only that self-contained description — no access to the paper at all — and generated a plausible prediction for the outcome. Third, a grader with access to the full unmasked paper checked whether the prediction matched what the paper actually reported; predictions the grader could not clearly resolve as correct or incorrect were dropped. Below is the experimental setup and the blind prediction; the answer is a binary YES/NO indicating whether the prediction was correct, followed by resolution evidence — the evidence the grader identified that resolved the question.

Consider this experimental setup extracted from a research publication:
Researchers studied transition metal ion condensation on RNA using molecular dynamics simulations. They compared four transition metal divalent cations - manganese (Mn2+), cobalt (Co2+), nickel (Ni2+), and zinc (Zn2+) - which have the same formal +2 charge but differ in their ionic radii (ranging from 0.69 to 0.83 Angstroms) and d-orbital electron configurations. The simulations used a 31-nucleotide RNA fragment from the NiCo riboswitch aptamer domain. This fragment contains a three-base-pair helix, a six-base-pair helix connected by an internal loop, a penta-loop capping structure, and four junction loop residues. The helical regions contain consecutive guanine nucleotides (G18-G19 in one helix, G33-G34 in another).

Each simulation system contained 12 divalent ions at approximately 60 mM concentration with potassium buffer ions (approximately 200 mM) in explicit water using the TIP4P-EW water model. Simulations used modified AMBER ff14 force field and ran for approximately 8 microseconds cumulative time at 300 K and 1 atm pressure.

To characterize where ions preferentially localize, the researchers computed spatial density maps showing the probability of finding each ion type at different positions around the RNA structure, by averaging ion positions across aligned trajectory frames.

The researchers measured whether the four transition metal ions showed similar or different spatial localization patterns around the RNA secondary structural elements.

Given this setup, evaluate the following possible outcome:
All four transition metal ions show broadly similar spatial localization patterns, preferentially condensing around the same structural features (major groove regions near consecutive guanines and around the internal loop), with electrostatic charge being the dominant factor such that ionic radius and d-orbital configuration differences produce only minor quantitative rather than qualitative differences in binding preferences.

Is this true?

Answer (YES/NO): NO